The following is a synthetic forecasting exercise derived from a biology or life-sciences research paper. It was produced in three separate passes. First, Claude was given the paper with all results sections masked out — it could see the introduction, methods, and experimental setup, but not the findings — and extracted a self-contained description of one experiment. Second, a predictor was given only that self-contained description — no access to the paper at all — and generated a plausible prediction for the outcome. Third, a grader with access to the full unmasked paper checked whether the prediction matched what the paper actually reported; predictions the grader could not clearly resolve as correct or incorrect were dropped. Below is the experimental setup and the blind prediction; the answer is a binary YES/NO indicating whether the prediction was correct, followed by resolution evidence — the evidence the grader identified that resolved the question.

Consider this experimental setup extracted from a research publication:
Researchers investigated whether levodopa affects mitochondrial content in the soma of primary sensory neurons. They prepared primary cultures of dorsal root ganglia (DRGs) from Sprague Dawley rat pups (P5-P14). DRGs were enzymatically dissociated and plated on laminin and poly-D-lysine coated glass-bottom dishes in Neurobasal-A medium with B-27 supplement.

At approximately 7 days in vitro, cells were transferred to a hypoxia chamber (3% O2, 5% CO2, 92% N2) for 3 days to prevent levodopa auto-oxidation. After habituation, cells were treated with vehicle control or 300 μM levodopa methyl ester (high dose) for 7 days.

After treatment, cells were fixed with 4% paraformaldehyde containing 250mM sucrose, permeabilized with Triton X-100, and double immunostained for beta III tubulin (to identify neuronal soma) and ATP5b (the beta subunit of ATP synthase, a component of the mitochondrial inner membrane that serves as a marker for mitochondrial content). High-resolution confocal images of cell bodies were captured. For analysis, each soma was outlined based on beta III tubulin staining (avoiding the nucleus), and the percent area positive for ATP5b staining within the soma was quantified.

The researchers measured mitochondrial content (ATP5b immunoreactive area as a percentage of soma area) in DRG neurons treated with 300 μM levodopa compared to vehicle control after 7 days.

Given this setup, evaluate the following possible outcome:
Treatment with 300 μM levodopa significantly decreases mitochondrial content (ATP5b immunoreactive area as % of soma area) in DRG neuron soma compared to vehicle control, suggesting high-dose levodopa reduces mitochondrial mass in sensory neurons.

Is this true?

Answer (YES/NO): YES